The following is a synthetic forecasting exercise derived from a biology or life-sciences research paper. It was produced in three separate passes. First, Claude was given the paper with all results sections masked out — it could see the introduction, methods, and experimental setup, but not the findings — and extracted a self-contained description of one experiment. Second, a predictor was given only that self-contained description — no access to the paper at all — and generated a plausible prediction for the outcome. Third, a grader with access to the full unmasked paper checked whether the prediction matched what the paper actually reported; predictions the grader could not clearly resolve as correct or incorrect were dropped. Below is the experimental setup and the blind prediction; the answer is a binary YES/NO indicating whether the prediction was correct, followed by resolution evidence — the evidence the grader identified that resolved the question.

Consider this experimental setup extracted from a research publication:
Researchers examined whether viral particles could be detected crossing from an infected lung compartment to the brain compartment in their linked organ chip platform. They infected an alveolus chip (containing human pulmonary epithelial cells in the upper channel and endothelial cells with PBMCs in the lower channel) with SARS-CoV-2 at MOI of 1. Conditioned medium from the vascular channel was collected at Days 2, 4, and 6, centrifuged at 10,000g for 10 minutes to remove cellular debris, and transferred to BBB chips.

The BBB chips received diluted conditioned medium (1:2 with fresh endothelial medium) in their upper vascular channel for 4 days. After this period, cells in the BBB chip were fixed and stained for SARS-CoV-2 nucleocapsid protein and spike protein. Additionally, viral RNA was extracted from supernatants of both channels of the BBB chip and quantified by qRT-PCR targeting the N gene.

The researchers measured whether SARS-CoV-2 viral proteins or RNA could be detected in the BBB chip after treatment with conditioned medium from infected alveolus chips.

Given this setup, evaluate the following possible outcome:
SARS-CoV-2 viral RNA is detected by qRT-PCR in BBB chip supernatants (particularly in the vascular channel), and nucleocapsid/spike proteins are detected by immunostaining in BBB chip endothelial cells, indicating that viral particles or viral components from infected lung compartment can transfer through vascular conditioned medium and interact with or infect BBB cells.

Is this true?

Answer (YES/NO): NO